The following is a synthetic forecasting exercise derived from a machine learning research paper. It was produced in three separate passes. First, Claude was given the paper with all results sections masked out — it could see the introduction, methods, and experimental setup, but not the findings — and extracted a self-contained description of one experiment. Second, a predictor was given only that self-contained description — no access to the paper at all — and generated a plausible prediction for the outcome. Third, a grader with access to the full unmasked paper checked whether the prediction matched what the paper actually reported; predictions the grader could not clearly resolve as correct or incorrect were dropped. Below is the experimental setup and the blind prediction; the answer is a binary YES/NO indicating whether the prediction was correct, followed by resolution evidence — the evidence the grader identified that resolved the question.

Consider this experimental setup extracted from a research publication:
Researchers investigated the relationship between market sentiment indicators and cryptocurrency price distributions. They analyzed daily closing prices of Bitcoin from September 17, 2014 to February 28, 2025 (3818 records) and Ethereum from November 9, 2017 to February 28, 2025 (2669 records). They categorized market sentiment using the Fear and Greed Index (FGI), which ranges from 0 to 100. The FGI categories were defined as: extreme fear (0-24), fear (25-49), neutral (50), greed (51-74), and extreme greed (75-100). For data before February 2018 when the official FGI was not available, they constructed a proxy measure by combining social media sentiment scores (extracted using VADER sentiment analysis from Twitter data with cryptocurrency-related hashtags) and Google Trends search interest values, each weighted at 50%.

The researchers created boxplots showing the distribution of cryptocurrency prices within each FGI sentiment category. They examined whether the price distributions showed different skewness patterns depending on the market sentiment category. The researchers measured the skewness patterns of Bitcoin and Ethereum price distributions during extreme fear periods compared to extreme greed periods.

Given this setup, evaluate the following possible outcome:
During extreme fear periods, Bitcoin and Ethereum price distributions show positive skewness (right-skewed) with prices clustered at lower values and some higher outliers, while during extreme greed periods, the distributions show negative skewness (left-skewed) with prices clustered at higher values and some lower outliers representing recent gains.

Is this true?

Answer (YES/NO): NO